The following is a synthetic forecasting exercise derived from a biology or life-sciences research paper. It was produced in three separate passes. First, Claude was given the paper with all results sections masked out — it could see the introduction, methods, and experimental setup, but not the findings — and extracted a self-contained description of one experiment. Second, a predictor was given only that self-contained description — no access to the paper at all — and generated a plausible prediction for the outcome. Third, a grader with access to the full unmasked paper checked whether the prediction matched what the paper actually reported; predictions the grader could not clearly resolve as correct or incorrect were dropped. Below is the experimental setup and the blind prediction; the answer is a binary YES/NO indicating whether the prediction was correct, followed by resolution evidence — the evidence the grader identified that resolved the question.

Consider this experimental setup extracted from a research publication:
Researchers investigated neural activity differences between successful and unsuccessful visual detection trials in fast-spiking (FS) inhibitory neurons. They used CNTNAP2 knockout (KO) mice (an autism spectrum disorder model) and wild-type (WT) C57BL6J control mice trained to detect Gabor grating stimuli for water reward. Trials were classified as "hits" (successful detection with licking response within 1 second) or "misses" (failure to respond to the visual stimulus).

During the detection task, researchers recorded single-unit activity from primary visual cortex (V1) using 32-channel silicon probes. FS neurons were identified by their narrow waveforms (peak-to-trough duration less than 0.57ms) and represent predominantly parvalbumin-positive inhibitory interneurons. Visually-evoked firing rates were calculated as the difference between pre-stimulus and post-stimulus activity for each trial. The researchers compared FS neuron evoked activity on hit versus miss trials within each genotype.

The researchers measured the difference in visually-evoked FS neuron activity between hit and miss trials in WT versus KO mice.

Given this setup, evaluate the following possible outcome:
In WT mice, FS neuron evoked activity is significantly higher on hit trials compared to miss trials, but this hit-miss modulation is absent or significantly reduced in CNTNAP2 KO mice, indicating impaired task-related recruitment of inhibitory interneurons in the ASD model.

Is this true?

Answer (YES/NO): NO